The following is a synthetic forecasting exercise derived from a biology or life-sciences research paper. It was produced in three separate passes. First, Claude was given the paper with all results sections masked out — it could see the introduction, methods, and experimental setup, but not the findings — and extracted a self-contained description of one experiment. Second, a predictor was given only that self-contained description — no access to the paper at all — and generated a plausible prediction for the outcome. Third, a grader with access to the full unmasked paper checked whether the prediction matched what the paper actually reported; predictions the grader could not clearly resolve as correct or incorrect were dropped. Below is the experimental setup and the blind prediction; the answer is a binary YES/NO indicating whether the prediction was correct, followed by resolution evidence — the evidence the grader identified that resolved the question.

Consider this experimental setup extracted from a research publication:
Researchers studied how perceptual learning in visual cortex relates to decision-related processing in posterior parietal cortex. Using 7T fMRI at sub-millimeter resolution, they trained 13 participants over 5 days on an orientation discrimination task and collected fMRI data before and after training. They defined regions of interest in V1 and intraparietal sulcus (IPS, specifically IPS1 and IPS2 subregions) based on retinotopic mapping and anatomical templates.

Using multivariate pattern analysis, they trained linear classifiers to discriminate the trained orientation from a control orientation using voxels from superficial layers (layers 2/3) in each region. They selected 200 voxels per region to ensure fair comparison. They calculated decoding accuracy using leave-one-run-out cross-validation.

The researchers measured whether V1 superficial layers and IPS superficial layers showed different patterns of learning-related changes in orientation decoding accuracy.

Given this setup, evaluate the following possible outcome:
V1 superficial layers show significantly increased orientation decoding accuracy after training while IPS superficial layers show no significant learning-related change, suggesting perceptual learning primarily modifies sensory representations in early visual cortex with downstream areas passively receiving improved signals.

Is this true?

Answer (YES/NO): NO